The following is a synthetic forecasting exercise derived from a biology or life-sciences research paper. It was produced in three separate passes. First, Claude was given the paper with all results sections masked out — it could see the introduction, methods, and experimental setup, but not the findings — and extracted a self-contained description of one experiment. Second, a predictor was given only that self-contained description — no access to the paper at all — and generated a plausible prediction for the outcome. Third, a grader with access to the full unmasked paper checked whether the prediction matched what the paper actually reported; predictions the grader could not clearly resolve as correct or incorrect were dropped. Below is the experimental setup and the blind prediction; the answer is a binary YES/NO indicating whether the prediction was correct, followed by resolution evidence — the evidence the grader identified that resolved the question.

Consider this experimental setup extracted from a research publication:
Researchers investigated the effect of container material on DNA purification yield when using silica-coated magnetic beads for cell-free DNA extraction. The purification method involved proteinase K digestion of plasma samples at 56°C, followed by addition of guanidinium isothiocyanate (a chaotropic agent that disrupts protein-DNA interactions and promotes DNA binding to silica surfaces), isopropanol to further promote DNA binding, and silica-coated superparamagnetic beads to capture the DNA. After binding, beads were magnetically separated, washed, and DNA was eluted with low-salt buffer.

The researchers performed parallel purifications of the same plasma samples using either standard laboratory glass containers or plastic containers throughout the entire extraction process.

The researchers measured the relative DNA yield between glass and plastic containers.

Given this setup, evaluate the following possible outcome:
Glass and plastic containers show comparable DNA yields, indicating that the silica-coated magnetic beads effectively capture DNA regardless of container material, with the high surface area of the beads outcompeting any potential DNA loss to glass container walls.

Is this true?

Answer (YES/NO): NO